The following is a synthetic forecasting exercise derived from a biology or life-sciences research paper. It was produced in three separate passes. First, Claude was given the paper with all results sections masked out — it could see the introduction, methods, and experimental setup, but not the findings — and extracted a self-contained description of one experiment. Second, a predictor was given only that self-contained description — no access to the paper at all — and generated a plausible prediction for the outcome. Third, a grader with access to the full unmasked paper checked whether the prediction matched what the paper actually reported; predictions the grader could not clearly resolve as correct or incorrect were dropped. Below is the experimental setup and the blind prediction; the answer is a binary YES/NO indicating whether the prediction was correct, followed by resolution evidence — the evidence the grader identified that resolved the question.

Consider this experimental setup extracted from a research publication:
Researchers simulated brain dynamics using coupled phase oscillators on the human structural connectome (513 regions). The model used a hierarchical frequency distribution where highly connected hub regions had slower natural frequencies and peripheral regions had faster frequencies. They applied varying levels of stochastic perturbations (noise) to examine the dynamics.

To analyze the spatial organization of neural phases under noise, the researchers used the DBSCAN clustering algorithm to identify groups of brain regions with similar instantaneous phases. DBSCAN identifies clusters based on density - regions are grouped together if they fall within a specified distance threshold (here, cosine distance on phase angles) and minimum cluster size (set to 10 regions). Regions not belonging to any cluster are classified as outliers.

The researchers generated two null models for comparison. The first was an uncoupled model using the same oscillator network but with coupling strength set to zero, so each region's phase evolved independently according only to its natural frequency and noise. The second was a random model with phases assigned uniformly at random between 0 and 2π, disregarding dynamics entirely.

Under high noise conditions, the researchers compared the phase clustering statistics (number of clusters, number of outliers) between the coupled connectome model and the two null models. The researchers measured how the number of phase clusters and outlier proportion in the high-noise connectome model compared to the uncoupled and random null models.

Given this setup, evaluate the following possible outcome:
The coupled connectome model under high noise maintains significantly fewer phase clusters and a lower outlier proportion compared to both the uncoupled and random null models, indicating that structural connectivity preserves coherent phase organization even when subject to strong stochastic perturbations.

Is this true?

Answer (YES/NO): NO